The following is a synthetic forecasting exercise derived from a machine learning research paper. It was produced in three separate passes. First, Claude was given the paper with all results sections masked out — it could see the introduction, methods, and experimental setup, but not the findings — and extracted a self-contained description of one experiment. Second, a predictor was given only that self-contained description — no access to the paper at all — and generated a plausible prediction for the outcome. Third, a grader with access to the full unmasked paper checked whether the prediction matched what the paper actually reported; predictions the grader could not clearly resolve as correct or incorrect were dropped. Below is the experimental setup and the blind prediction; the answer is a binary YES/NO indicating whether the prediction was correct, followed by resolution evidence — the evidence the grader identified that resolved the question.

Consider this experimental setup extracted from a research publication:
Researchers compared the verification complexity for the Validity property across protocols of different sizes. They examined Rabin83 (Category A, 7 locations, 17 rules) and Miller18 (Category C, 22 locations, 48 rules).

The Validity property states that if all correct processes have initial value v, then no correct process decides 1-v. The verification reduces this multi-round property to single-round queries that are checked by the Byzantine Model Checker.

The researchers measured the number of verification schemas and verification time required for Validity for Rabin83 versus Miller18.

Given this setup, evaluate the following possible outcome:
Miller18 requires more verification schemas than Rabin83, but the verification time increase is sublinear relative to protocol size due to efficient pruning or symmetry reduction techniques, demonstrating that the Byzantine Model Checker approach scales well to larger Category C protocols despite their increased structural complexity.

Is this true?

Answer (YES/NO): NO